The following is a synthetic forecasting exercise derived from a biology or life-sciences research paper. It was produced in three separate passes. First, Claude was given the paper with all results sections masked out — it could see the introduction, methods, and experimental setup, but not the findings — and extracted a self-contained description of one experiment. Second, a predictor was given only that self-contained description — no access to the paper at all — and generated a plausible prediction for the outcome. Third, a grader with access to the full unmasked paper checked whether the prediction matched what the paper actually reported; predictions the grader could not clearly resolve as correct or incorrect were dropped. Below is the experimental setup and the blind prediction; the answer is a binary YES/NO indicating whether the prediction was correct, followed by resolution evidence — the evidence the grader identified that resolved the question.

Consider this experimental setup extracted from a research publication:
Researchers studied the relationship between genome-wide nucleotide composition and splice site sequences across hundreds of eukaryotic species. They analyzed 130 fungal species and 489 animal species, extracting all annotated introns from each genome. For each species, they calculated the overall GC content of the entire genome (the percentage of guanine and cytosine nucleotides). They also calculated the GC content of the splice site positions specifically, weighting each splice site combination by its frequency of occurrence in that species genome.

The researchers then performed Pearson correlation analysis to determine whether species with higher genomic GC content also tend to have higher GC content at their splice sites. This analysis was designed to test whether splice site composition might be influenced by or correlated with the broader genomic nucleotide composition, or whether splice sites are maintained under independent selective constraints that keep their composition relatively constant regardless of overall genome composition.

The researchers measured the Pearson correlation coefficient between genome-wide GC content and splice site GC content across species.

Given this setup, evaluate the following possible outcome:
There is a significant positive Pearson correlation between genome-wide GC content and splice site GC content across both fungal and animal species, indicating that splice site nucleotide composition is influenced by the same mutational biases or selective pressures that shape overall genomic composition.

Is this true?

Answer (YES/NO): YES